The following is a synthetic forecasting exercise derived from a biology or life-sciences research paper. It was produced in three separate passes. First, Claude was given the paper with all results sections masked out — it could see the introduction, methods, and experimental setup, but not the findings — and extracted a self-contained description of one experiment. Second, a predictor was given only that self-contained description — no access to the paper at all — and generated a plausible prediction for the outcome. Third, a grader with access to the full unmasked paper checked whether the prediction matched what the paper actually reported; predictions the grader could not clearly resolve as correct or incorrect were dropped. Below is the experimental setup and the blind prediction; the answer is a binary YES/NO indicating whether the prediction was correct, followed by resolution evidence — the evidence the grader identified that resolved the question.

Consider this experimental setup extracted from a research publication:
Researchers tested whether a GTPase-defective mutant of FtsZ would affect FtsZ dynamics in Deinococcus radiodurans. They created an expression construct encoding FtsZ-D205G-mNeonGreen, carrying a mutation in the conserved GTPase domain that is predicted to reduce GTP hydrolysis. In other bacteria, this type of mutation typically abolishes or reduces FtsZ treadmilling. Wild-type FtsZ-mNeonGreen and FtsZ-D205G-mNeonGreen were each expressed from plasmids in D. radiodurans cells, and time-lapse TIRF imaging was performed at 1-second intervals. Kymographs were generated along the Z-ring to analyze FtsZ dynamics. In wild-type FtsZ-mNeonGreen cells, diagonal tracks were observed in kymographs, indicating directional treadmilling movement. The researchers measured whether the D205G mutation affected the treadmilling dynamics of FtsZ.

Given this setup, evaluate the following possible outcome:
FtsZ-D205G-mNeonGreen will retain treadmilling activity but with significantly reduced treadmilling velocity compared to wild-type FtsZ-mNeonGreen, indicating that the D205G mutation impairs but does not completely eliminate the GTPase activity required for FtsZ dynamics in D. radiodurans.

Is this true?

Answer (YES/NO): NO